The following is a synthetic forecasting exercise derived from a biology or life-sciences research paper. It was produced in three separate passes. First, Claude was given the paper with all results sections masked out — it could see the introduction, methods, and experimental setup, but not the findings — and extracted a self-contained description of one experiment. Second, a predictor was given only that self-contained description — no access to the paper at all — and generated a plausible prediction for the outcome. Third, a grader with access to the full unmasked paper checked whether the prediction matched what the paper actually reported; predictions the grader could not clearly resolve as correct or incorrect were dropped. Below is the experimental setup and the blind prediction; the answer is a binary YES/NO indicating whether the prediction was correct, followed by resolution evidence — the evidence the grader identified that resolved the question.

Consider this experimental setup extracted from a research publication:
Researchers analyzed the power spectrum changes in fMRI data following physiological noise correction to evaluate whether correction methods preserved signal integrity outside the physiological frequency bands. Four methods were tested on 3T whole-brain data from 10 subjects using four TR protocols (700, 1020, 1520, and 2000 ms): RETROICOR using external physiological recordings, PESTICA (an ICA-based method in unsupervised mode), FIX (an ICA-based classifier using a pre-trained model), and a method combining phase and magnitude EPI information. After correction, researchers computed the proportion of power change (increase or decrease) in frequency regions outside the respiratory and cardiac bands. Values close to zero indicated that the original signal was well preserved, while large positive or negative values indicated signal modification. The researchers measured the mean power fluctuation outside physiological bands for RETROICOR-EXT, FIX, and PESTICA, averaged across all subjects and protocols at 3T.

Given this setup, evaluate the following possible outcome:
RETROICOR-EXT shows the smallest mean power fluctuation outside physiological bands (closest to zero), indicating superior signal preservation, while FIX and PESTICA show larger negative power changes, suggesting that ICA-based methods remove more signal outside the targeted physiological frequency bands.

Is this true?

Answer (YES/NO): NO